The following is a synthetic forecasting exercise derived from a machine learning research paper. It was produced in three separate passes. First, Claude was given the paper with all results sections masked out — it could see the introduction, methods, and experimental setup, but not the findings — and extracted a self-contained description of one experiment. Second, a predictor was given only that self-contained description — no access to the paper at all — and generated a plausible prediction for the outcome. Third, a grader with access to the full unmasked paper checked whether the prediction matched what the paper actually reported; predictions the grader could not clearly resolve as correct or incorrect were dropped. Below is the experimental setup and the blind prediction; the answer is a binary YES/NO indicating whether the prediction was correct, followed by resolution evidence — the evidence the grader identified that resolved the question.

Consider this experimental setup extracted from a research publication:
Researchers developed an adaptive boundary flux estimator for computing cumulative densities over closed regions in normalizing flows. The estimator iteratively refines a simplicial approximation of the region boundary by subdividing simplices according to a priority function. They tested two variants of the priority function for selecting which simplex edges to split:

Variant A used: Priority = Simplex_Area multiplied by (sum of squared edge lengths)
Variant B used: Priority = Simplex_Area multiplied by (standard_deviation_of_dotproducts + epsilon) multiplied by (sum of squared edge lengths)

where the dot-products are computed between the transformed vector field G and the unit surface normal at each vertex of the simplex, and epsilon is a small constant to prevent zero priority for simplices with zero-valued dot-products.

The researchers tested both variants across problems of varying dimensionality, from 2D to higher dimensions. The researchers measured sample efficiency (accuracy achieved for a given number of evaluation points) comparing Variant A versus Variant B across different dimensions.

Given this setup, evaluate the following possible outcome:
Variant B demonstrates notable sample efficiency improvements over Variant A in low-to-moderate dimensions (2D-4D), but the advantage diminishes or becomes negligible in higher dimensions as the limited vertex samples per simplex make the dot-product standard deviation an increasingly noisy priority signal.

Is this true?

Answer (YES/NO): NO